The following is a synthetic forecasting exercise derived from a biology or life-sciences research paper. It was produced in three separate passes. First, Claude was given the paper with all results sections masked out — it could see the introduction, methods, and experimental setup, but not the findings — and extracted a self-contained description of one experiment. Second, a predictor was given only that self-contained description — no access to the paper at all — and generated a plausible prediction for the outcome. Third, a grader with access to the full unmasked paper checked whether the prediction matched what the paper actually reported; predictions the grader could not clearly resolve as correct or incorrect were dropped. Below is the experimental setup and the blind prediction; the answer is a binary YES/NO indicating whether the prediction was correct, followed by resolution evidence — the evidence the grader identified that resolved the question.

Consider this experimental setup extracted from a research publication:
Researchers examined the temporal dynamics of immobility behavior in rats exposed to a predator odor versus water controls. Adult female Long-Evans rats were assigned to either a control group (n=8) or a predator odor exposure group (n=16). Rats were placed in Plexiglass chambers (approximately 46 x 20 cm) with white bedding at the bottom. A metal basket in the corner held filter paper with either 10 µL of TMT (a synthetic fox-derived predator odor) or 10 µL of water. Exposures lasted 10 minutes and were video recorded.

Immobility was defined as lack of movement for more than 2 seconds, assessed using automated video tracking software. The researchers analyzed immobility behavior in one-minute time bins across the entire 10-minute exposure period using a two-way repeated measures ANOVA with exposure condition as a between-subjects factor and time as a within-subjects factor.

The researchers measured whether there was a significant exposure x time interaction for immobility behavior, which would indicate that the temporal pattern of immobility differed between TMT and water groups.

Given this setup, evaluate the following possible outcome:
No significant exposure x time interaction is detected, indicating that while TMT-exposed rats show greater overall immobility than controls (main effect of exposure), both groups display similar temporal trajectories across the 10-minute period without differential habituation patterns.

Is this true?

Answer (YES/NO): NO